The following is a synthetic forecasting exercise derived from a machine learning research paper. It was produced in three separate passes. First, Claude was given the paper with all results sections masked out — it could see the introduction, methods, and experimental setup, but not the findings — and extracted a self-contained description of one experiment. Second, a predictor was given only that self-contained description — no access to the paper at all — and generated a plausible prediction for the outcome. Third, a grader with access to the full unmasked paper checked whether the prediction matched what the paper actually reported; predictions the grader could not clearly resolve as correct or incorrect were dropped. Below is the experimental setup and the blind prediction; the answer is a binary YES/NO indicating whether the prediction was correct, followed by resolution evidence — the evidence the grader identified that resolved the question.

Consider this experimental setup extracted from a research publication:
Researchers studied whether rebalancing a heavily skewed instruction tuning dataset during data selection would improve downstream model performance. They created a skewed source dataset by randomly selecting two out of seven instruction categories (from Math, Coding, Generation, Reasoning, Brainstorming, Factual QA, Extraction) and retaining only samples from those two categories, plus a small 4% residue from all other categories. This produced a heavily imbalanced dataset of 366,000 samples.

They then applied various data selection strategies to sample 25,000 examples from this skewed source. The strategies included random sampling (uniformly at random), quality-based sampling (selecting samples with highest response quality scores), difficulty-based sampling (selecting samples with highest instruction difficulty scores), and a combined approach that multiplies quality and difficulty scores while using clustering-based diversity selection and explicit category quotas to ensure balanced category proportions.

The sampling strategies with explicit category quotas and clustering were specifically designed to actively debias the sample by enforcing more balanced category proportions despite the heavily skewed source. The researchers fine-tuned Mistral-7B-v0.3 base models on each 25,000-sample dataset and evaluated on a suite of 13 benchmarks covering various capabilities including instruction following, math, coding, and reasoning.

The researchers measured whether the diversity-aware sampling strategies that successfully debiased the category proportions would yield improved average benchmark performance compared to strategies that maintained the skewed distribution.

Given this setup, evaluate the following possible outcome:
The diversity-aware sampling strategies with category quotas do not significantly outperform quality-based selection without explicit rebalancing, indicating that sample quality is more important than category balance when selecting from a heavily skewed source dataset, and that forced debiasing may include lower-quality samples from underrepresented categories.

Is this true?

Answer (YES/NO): NO